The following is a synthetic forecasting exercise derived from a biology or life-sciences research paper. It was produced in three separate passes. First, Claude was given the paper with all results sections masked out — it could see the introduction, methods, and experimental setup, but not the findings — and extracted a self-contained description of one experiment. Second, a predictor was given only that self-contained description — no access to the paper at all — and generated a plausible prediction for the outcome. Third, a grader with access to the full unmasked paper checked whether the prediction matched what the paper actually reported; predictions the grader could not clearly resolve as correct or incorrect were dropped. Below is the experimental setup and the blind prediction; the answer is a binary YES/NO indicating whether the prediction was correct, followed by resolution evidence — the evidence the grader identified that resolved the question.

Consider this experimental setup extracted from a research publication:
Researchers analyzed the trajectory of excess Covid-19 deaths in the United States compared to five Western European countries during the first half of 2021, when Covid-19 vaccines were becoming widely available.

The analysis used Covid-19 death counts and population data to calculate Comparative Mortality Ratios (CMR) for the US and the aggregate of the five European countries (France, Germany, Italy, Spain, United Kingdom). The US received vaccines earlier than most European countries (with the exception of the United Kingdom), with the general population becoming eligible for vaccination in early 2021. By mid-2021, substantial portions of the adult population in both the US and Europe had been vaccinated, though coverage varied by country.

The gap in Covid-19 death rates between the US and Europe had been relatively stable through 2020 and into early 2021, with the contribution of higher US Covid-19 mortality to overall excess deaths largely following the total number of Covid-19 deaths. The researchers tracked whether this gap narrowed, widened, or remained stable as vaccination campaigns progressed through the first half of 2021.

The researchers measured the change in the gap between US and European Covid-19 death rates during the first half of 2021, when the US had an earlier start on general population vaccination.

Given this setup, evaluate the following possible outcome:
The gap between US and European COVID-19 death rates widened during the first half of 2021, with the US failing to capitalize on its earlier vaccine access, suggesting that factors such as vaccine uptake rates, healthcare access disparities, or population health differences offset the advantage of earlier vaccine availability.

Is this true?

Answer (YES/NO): NO